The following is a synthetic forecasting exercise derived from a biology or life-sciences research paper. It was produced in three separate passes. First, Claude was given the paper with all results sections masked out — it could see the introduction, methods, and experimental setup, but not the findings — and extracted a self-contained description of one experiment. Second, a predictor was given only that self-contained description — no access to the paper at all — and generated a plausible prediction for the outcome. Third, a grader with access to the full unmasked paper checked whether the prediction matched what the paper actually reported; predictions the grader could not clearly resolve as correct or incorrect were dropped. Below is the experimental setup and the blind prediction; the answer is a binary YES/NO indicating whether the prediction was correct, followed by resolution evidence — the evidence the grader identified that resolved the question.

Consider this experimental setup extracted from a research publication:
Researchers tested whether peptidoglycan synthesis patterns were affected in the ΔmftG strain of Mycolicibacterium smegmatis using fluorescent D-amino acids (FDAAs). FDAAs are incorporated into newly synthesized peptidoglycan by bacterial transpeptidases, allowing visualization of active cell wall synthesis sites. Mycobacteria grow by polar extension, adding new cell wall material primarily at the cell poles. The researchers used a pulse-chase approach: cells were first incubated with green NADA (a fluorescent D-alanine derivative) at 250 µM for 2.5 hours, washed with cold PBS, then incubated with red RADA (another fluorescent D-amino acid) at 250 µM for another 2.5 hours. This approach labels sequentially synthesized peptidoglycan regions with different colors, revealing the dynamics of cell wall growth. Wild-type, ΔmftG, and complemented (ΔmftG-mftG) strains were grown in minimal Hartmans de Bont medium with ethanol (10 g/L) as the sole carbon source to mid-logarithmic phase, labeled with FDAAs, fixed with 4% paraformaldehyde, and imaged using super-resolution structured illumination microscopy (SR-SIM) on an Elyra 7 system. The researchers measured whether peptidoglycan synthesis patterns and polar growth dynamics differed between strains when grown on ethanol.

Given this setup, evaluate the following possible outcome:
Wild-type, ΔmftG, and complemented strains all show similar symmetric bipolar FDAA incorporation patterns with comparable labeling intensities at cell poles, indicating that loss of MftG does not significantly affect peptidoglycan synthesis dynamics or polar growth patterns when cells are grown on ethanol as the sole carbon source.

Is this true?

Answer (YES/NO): NO